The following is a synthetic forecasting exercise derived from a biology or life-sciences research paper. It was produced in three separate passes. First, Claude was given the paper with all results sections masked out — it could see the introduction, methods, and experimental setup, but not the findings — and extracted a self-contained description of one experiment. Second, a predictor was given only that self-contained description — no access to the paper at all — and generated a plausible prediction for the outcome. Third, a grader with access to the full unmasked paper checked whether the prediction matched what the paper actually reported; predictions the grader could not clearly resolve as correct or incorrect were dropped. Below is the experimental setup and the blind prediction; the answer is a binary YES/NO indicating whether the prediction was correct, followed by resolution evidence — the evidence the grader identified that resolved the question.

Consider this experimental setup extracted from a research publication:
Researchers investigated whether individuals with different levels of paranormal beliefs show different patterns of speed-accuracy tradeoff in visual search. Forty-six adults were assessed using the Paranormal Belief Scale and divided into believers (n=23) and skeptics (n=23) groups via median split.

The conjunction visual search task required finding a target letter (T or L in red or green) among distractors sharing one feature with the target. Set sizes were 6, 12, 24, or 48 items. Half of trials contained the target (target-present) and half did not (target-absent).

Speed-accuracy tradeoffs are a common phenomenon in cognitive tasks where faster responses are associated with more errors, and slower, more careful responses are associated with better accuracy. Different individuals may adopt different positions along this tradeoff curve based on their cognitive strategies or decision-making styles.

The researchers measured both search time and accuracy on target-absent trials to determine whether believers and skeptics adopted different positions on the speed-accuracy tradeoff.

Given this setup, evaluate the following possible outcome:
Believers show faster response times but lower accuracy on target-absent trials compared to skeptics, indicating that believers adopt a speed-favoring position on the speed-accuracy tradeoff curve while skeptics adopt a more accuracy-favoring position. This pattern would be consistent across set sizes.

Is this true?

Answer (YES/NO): NO